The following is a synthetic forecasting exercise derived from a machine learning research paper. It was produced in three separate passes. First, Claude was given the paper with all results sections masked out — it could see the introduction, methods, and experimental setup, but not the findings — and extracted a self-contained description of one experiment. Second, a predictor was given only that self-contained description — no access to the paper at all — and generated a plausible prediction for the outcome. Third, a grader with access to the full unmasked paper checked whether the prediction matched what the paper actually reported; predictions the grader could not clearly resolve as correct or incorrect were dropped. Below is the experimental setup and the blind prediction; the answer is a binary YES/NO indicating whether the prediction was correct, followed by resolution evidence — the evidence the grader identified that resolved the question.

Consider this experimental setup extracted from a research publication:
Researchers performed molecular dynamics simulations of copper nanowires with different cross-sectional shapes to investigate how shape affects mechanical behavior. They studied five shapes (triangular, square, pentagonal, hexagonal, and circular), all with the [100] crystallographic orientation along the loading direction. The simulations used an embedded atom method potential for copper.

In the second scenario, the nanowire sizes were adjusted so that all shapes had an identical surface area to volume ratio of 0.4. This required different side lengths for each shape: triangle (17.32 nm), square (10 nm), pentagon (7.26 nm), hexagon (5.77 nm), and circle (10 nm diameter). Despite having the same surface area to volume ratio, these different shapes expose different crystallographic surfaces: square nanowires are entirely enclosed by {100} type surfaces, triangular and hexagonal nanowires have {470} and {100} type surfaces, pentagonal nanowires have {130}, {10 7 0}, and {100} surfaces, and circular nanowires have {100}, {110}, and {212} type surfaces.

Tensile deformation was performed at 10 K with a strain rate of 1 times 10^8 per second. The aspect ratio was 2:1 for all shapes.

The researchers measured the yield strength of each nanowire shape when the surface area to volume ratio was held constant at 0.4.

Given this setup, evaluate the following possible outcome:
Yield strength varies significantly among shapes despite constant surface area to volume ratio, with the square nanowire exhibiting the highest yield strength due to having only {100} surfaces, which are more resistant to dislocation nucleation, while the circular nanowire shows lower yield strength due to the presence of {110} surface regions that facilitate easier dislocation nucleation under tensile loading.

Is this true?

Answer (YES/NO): NO